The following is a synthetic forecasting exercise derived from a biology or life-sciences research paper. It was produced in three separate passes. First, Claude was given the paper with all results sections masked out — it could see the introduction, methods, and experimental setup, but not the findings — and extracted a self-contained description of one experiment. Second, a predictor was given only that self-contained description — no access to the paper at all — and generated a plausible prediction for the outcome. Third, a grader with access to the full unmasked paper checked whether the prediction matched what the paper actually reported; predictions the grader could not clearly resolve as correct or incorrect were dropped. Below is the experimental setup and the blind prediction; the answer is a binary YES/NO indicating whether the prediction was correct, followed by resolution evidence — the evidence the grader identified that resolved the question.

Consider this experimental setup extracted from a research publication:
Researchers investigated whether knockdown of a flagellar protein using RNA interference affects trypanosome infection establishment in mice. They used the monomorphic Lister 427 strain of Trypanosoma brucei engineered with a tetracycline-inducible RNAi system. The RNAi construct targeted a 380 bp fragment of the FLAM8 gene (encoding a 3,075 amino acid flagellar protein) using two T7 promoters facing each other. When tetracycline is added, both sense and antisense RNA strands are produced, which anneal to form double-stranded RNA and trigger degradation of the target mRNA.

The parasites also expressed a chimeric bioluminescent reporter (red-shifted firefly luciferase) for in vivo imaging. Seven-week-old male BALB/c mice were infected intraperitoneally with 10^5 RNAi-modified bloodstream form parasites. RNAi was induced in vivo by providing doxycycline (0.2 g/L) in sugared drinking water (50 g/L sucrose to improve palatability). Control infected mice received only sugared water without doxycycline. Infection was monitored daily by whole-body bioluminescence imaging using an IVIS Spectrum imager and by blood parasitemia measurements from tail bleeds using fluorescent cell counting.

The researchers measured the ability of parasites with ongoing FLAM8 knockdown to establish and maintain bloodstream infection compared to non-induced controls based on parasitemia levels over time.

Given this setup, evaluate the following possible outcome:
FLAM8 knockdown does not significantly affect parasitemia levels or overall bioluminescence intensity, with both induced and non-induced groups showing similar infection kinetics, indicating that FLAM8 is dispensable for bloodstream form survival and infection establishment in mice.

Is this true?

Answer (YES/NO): YES